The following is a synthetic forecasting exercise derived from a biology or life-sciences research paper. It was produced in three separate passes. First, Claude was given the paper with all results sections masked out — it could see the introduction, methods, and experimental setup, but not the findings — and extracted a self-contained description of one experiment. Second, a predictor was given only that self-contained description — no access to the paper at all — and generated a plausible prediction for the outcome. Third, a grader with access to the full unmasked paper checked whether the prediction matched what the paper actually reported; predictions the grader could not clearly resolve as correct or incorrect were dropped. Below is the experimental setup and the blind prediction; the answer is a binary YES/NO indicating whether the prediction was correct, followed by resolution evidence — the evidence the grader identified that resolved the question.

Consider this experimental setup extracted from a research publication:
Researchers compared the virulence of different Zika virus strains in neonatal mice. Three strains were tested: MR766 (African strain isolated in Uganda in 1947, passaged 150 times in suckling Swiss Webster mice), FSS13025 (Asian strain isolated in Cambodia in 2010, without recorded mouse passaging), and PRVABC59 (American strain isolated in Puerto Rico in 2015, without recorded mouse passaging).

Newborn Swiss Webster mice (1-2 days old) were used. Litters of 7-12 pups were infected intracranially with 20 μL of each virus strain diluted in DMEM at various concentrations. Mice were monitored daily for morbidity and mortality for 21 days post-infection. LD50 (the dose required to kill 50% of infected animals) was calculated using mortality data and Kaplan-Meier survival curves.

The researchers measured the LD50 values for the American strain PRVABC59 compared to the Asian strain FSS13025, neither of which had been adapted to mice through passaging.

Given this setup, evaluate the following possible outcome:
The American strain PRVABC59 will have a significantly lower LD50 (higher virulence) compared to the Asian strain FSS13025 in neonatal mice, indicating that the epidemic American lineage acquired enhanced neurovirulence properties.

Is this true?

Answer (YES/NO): YES